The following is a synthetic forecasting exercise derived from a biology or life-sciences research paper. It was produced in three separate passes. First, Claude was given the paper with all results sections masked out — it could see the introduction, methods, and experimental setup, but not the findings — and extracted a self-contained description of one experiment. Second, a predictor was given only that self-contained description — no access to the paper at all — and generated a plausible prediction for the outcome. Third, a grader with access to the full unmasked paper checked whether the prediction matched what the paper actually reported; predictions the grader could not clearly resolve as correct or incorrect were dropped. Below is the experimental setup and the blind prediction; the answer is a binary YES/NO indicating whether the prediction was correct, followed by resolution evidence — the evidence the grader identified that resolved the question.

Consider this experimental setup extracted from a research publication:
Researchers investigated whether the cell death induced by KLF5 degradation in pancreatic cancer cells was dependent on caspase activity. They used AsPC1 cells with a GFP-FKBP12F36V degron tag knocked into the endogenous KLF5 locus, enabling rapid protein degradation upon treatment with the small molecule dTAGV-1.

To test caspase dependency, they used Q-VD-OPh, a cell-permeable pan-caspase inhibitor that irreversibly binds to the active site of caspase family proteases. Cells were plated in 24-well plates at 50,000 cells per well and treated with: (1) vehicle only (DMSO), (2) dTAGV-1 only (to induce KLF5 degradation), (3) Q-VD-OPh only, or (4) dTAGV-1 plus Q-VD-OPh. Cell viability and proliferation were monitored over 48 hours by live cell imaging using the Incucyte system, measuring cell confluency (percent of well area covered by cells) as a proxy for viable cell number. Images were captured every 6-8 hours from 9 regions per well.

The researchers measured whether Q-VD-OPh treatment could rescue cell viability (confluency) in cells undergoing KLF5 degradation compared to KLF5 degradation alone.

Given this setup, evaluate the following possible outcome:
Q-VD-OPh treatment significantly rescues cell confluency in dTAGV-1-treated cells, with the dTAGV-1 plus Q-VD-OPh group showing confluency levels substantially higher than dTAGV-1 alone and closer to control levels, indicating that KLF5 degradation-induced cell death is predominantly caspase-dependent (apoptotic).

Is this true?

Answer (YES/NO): NO